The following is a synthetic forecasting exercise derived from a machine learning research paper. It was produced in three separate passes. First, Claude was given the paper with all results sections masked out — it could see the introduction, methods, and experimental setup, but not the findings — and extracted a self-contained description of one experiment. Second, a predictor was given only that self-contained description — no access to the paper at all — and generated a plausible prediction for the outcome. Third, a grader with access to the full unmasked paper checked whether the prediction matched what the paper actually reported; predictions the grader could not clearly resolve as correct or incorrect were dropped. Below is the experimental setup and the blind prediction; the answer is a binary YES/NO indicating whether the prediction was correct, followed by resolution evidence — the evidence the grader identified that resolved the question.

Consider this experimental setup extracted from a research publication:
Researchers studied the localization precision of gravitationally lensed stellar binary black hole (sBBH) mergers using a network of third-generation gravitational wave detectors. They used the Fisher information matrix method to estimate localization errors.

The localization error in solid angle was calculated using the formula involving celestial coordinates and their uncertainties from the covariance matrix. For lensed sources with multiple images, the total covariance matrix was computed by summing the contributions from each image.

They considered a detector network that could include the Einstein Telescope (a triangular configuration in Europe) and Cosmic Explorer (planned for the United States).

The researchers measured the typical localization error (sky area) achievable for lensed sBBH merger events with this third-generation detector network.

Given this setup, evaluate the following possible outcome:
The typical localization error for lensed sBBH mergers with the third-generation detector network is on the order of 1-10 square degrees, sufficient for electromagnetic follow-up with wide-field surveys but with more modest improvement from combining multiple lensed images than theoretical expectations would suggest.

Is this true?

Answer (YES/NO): YES